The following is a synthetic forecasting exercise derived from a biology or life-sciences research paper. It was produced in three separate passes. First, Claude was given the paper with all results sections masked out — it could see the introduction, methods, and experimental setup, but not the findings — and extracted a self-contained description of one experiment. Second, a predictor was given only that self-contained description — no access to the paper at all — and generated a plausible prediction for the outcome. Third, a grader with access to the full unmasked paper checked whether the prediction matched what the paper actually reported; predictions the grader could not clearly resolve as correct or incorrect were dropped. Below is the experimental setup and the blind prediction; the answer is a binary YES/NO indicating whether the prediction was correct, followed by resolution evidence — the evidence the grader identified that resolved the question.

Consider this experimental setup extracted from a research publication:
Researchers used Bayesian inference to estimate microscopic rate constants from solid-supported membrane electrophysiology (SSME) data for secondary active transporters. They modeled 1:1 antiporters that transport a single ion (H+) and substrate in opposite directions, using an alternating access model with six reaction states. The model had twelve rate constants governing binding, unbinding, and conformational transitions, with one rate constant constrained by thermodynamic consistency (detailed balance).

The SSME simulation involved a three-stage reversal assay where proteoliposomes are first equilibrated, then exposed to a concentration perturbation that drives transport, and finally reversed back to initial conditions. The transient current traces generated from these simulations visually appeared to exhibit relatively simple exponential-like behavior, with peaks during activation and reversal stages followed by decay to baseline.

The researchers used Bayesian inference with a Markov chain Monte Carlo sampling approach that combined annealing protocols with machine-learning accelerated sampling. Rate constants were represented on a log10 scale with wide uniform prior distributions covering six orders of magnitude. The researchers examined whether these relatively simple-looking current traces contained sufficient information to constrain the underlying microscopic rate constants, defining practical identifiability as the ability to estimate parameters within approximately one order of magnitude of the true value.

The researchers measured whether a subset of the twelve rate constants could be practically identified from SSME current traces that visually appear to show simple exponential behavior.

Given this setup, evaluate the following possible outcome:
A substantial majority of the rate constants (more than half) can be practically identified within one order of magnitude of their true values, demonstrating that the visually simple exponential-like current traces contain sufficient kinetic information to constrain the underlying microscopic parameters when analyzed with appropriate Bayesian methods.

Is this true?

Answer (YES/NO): NO